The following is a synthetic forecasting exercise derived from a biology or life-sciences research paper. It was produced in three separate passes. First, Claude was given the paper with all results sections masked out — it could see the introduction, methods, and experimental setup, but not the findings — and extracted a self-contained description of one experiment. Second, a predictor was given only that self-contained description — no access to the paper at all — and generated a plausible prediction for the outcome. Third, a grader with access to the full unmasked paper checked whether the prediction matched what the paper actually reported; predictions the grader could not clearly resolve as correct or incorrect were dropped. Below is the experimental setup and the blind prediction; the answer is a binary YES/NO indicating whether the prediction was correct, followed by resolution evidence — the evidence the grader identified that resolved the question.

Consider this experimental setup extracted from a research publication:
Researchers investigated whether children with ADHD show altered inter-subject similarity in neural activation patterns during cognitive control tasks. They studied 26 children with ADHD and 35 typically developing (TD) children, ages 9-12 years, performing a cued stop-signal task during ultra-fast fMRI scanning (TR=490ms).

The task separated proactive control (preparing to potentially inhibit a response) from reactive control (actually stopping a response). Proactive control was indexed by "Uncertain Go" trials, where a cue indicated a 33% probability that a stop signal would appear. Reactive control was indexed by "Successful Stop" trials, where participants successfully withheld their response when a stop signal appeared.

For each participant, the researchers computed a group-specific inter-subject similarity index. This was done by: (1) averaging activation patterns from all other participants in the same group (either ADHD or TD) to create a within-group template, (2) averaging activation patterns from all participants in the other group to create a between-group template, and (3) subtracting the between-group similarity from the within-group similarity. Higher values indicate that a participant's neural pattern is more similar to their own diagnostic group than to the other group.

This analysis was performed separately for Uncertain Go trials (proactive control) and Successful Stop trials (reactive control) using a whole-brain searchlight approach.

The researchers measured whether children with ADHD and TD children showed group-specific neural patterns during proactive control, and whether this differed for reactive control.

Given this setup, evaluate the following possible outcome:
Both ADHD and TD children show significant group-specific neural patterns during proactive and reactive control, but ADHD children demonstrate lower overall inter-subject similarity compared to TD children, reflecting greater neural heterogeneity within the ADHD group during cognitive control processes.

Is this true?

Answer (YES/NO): NO